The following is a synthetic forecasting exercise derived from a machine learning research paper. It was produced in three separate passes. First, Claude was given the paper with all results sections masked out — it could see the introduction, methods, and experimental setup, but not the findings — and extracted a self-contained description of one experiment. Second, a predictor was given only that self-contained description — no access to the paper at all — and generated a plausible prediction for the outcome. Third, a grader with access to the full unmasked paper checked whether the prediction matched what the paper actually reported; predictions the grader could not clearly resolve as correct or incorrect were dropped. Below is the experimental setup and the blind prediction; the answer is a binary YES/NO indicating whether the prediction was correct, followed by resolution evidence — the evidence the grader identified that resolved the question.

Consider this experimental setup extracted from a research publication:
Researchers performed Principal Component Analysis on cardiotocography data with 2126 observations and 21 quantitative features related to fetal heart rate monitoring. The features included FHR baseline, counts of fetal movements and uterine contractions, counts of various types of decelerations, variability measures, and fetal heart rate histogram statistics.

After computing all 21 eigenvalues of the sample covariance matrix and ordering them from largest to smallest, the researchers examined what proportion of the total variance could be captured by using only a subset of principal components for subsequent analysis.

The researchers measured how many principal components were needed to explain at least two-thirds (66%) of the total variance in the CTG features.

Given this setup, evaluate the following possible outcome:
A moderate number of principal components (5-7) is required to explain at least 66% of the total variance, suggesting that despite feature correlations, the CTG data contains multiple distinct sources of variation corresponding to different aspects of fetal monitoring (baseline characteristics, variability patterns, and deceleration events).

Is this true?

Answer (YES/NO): YES